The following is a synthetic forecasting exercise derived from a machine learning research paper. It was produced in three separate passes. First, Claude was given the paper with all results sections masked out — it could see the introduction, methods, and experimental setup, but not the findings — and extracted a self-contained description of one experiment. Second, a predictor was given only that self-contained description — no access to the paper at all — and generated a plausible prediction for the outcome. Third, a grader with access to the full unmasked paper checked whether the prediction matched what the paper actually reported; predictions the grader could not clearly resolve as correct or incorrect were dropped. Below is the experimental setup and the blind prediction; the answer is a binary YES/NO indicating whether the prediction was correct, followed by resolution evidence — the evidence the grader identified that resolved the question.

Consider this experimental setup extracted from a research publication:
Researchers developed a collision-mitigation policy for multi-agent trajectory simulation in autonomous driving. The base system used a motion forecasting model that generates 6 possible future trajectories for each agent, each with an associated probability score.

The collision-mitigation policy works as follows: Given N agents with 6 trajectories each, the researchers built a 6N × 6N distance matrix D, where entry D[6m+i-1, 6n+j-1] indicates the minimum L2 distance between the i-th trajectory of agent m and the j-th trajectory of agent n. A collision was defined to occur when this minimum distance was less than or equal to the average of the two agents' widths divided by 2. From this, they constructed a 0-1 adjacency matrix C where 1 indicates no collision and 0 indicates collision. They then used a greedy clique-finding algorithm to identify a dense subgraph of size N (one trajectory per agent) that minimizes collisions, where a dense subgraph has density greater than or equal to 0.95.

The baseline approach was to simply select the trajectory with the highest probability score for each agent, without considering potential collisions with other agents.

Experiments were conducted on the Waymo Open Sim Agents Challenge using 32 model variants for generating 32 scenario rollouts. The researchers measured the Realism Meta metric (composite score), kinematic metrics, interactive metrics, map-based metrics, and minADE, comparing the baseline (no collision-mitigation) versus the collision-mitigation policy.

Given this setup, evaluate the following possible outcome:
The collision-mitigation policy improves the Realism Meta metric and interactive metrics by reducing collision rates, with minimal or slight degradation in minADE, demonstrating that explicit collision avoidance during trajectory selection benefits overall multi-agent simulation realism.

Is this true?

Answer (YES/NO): NO